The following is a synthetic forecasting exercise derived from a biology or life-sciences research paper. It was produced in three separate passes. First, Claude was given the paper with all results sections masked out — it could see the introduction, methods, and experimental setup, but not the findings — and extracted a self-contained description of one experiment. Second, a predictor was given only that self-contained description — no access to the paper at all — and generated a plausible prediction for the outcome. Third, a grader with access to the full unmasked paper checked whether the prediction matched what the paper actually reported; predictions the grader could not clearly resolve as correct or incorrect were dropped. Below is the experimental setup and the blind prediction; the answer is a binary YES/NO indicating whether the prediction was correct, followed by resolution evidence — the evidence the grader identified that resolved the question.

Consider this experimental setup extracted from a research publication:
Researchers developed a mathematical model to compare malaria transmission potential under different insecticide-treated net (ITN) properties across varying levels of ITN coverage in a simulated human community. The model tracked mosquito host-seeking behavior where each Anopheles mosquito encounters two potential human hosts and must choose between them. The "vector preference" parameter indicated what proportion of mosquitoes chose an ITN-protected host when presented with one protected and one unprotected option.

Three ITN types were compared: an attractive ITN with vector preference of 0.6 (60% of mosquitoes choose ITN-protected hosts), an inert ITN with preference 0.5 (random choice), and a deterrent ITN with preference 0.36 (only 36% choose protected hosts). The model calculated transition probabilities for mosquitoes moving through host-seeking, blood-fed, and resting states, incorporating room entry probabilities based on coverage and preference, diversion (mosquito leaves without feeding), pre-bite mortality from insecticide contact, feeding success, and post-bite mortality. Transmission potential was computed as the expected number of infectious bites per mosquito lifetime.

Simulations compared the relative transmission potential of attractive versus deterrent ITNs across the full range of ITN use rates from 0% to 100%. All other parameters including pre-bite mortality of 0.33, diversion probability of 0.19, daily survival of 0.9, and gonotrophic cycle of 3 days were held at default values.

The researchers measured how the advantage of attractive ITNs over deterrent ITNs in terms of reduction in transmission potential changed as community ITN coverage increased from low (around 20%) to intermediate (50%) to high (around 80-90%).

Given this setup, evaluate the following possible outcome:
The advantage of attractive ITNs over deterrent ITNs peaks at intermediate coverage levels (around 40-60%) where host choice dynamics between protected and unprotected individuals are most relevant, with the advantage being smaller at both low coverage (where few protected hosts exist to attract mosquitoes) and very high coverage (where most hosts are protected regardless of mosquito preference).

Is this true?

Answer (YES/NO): NO